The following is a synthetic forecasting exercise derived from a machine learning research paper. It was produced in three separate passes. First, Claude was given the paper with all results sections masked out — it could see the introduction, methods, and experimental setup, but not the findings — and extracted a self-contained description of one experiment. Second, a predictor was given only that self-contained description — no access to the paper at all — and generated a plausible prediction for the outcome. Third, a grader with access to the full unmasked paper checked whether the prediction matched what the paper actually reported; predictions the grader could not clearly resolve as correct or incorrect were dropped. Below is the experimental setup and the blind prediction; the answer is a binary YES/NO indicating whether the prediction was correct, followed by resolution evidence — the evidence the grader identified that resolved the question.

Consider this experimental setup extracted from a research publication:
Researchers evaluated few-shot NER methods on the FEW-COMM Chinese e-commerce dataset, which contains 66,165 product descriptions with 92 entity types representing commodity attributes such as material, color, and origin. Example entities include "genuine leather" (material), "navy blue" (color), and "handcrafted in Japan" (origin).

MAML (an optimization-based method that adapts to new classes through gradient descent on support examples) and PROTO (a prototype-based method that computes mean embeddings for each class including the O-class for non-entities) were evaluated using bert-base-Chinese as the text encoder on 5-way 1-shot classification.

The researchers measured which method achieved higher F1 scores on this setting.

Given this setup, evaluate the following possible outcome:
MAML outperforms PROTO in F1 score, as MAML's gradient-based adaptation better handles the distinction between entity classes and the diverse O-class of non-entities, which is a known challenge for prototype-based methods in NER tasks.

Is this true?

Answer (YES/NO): YES